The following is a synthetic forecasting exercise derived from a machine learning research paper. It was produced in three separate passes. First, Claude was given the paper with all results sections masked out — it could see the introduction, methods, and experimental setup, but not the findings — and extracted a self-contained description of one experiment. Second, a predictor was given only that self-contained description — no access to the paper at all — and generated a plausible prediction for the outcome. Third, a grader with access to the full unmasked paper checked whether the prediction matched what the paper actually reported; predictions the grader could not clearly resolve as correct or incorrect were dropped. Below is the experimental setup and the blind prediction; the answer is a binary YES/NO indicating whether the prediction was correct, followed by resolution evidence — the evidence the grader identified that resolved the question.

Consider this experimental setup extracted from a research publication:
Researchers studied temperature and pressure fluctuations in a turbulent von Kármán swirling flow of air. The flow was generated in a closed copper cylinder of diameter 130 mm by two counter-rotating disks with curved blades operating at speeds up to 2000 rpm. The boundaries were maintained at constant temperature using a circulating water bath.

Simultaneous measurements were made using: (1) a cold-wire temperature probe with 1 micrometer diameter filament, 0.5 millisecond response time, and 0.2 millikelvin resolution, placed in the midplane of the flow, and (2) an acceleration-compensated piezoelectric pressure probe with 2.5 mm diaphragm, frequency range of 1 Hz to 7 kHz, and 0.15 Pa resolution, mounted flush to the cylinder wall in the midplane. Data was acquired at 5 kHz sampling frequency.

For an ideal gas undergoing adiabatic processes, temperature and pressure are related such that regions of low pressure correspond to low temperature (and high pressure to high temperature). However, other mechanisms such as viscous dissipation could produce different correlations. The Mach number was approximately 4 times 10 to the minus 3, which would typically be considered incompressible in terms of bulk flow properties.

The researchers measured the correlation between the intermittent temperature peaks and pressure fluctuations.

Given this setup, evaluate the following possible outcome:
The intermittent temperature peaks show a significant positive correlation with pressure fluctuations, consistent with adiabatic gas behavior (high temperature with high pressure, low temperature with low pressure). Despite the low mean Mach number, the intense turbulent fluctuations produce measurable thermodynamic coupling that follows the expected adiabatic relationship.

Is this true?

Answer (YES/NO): NO